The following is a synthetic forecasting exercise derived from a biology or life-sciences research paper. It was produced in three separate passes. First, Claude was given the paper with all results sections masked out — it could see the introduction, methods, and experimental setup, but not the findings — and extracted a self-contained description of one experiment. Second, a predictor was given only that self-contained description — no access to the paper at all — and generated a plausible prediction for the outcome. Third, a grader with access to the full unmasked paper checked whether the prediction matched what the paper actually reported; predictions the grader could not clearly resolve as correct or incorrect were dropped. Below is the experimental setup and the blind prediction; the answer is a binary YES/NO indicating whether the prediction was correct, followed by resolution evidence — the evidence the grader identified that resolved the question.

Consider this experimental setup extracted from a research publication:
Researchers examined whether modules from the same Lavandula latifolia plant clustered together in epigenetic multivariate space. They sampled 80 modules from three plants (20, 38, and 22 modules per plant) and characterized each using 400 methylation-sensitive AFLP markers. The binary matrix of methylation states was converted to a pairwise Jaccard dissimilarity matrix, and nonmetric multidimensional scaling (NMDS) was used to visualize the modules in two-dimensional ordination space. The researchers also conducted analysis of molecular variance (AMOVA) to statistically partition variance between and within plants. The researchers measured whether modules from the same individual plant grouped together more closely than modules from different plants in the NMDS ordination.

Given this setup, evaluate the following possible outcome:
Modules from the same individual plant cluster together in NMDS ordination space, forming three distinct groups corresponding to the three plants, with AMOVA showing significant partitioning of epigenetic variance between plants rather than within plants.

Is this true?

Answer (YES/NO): NO